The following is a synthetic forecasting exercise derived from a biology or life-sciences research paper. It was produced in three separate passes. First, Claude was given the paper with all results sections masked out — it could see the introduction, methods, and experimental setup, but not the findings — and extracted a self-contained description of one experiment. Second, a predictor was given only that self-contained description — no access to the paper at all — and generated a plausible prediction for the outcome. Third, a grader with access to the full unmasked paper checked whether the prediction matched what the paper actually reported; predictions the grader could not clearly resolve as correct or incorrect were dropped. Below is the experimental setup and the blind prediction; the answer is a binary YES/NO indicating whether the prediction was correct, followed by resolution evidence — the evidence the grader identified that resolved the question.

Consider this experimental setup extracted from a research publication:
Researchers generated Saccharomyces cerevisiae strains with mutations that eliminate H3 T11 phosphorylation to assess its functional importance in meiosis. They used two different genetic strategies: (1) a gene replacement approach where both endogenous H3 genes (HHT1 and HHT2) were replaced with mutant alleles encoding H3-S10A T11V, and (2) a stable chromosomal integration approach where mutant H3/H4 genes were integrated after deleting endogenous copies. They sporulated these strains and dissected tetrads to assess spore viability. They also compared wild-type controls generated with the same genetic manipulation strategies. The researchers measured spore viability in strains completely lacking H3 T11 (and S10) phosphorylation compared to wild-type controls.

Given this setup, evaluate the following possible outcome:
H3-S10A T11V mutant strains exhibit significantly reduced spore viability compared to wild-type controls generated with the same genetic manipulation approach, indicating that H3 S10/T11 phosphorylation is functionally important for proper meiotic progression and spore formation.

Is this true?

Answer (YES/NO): NO